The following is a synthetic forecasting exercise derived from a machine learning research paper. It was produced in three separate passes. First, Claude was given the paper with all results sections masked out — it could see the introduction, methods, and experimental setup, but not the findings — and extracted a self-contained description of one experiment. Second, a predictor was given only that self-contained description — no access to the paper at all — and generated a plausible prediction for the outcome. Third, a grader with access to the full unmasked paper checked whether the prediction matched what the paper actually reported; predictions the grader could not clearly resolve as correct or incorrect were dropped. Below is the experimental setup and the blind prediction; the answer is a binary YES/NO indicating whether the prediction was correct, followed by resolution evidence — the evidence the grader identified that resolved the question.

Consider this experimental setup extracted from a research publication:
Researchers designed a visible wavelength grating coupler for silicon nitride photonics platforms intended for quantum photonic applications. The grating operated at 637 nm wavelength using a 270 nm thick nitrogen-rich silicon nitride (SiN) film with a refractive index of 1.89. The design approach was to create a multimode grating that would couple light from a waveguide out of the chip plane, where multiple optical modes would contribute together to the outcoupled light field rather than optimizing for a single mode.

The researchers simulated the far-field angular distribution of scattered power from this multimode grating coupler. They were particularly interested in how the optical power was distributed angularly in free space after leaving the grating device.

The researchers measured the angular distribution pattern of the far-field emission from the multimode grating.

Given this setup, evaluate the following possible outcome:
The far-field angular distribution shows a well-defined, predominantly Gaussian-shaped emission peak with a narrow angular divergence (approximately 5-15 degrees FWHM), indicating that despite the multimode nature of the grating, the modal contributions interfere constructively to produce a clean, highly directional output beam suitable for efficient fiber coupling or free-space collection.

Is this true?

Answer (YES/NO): NO